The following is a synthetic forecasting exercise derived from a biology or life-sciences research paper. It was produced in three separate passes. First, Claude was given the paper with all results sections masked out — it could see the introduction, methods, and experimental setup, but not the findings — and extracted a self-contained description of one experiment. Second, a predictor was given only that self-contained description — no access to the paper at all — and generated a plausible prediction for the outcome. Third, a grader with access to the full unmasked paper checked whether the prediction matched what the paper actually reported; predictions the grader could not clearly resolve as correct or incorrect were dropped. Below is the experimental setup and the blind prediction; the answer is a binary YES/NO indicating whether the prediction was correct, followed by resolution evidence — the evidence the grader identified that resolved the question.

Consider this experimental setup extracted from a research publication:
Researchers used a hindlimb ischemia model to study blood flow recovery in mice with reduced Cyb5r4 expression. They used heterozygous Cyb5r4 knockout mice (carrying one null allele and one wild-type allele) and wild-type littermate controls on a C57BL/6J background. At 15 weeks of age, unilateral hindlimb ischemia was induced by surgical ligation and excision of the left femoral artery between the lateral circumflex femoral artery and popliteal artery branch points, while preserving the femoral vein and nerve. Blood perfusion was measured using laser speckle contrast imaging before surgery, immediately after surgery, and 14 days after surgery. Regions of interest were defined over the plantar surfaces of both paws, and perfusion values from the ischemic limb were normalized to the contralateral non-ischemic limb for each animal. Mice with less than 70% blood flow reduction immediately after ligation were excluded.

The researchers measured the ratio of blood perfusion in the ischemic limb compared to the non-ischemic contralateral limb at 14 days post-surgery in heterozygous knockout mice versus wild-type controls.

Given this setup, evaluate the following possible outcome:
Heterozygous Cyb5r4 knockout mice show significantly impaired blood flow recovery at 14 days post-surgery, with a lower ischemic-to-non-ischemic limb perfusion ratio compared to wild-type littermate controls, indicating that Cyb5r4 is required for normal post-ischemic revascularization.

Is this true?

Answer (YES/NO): YES